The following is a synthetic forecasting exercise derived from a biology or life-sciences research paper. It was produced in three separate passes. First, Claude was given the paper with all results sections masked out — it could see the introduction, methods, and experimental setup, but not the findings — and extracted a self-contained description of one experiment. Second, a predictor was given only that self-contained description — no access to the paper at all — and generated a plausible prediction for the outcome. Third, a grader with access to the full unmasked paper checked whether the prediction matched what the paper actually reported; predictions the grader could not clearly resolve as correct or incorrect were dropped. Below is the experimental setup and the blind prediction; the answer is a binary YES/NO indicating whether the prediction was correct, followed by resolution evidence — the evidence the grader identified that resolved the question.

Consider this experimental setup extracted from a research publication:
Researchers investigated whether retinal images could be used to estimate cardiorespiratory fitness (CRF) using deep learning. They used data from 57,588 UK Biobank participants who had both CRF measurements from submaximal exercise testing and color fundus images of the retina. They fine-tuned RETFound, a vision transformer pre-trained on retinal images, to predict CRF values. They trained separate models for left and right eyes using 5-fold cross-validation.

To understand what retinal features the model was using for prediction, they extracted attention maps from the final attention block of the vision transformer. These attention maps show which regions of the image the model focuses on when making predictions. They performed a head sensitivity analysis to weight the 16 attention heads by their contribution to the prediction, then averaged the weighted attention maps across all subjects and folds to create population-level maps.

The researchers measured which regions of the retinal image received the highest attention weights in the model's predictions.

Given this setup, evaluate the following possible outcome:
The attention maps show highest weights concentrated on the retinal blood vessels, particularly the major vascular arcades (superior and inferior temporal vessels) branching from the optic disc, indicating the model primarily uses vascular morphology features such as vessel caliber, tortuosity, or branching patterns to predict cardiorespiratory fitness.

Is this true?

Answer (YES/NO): NO